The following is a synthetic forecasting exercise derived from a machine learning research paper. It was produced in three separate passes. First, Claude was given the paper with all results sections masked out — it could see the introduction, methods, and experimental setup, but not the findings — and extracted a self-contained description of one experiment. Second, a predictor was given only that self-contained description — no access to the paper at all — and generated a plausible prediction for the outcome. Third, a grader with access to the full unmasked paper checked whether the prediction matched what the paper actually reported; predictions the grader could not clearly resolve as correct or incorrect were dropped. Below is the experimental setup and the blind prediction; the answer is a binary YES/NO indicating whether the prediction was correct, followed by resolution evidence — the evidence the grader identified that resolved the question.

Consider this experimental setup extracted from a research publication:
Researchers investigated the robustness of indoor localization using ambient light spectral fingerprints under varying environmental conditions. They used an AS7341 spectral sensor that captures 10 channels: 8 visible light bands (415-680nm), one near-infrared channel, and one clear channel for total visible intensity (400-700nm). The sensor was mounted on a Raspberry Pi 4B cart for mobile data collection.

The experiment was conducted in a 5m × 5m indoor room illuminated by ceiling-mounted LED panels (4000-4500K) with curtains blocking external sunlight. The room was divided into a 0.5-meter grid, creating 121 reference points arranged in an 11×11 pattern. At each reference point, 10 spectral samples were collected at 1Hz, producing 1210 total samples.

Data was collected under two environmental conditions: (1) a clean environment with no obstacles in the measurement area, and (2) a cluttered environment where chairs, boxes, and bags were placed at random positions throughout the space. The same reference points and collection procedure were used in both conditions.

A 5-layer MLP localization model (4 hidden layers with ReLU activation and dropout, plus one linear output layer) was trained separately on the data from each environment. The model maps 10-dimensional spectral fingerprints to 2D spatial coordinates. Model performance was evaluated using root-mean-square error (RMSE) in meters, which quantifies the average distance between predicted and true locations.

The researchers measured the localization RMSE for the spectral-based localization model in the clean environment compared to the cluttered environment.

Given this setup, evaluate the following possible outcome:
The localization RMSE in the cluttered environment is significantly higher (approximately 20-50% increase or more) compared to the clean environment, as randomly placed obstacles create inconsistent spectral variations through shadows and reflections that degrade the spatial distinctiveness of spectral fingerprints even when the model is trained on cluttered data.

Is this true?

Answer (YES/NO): NO